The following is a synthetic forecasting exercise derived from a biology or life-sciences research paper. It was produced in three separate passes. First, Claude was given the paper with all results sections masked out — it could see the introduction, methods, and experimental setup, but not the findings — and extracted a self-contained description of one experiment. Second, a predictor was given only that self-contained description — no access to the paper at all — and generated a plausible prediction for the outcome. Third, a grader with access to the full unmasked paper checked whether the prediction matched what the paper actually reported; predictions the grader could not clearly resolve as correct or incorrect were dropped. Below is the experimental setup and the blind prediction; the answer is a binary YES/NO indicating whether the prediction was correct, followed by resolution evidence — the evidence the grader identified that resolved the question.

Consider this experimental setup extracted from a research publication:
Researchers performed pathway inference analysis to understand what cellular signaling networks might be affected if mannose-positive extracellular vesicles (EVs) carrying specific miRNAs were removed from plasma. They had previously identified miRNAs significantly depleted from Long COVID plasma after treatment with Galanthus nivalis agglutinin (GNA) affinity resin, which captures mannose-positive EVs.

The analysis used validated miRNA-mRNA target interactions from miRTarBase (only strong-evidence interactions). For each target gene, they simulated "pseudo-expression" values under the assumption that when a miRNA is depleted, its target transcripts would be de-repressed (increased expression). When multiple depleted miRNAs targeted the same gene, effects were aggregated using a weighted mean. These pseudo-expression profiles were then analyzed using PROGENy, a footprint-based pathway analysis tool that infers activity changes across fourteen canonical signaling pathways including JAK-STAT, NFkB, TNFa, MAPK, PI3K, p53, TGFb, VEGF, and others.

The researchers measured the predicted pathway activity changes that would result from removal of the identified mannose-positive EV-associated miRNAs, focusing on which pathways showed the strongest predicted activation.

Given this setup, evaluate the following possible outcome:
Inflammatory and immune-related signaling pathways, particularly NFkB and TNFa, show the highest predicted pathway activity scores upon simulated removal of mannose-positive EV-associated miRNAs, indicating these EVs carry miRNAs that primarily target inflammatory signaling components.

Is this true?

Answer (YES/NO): NO